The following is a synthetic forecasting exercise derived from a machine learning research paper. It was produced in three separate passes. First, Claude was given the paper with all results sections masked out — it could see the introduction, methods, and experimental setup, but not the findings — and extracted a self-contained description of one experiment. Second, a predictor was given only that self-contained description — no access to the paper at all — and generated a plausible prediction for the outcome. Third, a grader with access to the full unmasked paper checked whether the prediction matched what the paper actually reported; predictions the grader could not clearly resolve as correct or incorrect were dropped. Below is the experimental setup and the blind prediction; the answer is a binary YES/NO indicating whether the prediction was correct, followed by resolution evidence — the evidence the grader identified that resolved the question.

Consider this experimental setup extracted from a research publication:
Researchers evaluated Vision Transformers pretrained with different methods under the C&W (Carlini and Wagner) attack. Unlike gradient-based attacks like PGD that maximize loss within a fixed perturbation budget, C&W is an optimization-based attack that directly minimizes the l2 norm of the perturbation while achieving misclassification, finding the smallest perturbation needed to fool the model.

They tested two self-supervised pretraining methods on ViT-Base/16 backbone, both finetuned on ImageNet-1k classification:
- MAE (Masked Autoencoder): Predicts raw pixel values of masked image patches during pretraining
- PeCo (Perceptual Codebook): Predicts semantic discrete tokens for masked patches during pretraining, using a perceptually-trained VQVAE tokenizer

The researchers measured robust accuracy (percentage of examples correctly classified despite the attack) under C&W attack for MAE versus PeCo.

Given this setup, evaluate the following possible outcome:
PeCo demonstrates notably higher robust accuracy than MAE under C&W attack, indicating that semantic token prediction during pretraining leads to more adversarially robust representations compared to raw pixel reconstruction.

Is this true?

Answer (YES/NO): YES